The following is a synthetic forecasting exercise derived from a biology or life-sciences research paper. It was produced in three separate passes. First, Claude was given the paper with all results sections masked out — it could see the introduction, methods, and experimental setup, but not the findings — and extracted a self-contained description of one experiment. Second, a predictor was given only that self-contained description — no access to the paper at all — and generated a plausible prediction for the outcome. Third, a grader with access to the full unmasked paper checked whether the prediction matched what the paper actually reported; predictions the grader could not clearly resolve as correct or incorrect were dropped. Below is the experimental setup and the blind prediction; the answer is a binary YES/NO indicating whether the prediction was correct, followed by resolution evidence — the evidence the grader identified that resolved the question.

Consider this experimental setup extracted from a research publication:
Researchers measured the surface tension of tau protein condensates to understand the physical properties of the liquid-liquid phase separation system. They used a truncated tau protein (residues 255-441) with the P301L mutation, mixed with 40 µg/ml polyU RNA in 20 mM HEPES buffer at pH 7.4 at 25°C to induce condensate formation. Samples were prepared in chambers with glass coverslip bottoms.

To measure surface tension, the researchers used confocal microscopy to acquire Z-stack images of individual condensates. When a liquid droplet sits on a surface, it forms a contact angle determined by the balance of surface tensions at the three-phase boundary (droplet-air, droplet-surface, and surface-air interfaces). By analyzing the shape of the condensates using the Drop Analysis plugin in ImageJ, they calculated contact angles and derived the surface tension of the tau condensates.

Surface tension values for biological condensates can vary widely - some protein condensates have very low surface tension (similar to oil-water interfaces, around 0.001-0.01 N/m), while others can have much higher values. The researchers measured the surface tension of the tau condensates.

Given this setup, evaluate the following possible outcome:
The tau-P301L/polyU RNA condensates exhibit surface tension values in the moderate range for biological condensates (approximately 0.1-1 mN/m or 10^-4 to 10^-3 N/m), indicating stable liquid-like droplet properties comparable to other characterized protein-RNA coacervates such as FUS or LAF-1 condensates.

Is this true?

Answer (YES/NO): NO